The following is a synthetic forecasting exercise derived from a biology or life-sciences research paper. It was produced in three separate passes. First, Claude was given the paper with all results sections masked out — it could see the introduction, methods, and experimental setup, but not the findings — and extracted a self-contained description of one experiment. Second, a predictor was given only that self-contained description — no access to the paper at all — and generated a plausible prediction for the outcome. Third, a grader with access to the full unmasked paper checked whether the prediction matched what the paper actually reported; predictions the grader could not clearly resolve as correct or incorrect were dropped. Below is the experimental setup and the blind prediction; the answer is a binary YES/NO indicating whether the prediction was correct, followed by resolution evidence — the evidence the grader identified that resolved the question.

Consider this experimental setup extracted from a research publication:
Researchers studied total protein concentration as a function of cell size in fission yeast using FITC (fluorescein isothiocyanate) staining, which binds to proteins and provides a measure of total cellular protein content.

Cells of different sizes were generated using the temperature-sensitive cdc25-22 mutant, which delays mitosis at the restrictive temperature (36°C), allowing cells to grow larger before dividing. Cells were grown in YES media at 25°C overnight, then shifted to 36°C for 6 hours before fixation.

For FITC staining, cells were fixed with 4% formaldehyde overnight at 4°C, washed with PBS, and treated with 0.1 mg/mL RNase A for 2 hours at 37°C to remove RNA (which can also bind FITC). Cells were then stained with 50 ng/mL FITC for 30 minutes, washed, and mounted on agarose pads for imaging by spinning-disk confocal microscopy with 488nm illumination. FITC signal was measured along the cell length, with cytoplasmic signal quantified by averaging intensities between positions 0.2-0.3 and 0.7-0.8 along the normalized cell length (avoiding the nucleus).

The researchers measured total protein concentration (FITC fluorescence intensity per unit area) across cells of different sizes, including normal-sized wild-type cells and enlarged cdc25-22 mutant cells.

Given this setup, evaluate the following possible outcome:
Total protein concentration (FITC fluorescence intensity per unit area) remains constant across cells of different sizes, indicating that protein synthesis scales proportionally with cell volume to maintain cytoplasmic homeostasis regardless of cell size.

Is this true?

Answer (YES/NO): NO